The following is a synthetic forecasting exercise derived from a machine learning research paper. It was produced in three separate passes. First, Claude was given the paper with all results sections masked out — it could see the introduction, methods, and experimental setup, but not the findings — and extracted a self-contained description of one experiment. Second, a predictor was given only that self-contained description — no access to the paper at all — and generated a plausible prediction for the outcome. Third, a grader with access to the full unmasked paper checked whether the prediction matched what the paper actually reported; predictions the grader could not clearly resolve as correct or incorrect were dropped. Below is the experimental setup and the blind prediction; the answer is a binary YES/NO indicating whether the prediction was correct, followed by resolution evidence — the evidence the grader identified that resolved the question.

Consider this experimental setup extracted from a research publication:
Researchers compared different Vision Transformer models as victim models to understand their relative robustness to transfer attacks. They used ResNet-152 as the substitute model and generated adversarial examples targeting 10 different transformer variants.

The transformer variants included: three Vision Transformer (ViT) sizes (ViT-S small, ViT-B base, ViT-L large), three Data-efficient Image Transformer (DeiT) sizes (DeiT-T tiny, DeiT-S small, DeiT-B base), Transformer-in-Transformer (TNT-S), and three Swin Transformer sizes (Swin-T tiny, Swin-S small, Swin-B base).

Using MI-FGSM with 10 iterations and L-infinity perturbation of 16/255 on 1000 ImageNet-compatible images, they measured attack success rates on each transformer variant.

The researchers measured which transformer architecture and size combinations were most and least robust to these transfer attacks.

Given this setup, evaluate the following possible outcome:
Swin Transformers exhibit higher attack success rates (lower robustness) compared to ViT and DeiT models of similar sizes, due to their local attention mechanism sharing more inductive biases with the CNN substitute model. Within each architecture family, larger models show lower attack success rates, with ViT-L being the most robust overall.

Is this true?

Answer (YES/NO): YES